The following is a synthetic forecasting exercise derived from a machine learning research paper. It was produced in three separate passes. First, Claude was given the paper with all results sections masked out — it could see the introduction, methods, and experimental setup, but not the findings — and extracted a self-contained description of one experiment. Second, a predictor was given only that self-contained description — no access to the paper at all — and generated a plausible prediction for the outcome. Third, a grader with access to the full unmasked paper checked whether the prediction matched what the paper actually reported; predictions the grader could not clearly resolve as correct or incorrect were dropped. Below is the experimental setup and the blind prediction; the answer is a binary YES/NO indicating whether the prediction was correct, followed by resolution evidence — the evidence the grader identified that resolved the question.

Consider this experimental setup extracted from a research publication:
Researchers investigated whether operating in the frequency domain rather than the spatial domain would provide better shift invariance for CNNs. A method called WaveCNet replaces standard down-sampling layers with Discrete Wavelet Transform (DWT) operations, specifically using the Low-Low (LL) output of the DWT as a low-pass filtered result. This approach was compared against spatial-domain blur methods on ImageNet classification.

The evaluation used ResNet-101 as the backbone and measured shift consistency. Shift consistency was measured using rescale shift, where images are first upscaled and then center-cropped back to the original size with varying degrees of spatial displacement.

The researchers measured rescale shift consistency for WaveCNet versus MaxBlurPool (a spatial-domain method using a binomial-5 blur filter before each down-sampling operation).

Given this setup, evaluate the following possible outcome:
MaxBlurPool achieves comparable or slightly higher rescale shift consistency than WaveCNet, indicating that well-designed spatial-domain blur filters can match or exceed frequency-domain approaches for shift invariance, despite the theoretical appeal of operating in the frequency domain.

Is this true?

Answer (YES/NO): YES